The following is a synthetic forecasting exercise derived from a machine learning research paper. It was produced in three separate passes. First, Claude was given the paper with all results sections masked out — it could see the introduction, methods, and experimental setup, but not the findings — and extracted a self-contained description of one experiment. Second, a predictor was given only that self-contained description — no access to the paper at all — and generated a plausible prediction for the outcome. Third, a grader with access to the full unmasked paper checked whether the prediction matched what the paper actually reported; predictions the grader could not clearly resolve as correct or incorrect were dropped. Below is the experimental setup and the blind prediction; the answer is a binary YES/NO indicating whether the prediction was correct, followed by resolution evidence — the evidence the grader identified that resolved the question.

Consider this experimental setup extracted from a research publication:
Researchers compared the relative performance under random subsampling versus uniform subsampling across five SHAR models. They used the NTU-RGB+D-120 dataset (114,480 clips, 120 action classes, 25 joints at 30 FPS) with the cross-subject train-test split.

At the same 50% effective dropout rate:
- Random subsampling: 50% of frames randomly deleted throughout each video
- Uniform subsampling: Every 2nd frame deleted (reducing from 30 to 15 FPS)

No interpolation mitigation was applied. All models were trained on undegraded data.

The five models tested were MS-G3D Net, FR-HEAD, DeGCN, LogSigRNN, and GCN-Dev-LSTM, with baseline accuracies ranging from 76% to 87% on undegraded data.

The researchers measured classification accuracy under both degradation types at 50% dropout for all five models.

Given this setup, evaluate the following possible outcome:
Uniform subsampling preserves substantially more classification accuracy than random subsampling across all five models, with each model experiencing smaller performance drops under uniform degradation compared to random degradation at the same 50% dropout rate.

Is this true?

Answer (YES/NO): NO